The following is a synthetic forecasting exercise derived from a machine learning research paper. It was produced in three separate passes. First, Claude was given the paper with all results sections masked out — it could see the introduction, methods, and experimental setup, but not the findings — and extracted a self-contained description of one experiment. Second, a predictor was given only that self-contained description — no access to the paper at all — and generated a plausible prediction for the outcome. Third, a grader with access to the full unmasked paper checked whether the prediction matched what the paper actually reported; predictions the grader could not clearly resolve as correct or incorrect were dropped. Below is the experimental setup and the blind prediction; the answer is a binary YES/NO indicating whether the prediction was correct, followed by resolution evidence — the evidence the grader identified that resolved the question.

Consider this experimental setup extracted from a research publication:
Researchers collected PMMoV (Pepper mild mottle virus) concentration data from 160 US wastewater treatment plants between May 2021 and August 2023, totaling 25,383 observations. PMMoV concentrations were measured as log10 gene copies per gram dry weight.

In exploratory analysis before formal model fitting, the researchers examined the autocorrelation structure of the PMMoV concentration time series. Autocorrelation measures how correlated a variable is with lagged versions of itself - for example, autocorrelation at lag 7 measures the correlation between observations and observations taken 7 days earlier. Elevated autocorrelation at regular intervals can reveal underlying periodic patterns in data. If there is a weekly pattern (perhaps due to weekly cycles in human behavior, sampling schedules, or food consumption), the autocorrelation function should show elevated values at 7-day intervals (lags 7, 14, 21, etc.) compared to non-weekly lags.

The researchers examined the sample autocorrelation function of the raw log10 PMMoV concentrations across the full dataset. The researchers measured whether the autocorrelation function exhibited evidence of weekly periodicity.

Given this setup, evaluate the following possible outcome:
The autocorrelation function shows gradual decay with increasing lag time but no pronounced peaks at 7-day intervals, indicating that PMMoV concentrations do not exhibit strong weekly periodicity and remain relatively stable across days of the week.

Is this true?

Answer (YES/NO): NO